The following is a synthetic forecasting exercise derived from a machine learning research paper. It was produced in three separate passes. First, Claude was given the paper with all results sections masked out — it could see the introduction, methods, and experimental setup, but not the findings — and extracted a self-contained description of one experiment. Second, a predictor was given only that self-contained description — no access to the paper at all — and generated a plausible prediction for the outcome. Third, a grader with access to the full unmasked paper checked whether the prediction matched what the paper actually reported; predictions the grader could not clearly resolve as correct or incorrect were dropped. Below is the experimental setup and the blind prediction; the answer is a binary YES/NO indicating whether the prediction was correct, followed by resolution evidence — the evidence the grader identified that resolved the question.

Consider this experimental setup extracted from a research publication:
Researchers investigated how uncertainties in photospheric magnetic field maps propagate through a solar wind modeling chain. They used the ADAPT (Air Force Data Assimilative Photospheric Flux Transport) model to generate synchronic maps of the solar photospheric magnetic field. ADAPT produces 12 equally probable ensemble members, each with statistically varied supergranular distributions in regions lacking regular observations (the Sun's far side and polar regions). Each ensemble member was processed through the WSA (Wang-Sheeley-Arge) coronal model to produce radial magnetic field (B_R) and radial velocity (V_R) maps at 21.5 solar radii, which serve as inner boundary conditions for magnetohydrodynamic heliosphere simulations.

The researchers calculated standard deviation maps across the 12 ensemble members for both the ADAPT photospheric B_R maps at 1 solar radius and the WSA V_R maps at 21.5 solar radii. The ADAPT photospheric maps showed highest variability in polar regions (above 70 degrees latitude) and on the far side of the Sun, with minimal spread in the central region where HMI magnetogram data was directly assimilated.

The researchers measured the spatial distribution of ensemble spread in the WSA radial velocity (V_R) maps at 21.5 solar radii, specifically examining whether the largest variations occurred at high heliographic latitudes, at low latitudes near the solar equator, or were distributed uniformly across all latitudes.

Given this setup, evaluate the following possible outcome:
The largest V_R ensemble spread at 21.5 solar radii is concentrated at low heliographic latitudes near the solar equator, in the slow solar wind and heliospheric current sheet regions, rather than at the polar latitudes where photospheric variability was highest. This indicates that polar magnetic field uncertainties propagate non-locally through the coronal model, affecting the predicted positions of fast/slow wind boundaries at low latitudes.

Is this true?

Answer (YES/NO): YES